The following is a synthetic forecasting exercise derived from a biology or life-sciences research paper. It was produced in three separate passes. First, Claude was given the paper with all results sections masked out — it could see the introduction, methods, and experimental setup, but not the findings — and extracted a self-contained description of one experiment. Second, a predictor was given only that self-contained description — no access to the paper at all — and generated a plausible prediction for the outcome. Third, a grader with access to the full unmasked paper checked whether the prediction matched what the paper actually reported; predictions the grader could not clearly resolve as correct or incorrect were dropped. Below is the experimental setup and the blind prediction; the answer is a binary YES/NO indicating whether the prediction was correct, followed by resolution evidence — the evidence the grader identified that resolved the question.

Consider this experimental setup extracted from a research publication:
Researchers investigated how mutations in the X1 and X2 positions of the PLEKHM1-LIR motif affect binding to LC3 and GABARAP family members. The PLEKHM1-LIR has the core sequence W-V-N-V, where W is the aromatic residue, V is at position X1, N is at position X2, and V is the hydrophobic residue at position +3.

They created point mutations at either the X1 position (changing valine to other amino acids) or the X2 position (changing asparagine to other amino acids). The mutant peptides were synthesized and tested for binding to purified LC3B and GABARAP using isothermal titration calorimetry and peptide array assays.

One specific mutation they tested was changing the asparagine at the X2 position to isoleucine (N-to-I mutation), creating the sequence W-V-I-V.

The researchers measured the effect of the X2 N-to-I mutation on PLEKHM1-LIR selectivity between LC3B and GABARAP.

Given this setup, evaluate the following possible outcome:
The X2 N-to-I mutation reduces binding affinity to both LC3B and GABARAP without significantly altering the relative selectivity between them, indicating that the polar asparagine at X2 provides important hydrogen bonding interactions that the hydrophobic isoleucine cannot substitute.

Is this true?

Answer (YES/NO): NO